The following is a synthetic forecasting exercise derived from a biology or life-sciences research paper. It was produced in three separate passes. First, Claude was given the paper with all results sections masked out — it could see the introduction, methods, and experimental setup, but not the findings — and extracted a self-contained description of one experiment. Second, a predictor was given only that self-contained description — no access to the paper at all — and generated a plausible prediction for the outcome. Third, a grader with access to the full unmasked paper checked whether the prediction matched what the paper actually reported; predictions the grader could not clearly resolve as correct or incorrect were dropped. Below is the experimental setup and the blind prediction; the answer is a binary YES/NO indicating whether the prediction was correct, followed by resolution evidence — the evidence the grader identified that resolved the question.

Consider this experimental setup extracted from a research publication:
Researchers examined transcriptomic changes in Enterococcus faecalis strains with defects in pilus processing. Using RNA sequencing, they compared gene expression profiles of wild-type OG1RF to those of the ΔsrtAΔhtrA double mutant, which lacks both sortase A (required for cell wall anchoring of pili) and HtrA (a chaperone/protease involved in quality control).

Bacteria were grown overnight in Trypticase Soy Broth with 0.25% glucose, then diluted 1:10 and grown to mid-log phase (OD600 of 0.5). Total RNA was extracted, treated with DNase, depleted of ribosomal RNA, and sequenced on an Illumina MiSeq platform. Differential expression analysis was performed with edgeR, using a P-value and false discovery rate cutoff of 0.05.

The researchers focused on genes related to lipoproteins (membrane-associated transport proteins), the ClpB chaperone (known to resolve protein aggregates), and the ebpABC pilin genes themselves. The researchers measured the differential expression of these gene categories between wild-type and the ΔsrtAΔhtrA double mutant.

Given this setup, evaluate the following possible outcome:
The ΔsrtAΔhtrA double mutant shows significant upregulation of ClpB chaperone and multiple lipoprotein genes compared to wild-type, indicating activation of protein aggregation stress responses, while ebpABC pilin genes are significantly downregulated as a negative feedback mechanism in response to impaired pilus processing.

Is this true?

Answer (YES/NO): NO